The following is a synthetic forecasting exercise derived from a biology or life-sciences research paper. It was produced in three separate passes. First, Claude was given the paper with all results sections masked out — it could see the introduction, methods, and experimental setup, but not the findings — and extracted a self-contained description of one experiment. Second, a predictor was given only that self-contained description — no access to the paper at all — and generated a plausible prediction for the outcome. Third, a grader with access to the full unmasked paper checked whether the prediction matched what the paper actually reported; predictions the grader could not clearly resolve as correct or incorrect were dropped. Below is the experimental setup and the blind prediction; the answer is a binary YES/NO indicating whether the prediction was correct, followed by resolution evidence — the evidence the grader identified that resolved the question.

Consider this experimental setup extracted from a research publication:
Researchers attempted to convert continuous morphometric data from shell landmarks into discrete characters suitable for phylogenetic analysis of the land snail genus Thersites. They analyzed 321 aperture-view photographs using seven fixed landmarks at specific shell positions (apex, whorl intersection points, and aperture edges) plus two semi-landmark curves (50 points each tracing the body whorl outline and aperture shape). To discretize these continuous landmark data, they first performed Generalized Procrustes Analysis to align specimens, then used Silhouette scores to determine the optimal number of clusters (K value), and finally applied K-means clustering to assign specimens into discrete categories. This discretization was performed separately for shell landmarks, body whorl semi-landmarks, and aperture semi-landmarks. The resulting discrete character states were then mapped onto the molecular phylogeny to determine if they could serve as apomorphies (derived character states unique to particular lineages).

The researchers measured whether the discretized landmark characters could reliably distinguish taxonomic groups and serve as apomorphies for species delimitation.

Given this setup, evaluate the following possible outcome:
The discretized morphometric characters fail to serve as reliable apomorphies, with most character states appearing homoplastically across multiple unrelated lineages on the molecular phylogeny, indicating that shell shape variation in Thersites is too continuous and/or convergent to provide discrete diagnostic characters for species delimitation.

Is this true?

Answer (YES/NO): YES